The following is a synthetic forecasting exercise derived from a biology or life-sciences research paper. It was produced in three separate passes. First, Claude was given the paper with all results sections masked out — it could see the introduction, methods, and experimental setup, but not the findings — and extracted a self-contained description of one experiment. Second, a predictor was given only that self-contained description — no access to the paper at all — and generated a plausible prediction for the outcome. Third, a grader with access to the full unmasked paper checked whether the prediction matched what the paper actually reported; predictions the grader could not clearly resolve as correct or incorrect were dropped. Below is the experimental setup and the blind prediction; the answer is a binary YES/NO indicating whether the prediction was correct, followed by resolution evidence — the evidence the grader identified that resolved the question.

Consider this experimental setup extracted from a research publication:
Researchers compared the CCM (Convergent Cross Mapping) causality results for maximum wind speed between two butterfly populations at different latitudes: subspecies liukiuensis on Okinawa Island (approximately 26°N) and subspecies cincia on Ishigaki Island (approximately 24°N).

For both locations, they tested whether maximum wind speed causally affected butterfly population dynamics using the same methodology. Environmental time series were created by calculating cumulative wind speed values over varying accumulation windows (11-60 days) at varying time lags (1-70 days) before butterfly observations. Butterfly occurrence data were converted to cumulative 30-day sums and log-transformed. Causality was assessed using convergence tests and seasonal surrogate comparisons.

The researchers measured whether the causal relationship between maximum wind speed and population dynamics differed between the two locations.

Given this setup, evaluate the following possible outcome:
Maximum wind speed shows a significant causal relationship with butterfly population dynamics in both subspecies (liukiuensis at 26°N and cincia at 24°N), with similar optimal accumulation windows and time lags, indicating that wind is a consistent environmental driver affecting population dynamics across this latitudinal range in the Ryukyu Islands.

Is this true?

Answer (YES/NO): NO